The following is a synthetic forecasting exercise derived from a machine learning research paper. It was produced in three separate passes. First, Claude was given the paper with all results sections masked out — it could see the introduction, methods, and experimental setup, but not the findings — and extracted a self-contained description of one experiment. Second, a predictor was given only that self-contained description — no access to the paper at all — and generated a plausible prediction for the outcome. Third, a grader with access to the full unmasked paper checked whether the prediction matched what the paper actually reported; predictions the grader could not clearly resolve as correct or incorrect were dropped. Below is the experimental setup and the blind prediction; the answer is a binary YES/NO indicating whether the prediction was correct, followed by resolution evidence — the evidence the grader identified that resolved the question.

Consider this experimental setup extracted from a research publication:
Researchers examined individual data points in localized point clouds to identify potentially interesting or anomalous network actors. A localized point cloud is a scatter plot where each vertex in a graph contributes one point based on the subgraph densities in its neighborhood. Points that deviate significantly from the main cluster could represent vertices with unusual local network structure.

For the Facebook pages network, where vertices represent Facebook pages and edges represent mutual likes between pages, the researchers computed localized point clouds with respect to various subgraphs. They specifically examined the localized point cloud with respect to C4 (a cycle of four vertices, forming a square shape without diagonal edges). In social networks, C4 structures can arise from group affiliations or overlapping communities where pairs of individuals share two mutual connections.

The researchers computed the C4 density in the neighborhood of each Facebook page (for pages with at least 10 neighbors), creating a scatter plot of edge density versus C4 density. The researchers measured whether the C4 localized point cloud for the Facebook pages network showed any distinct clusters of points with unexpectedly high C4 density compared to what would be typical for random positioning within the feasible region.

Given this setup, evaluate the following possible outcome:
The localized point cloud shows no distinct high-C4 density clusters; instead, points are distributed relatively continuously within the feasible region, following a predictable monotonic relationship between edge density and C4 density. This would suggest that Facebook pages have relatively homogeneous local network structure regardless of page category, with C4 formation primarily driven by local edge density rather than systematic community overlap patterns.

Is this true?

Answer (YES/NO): NO